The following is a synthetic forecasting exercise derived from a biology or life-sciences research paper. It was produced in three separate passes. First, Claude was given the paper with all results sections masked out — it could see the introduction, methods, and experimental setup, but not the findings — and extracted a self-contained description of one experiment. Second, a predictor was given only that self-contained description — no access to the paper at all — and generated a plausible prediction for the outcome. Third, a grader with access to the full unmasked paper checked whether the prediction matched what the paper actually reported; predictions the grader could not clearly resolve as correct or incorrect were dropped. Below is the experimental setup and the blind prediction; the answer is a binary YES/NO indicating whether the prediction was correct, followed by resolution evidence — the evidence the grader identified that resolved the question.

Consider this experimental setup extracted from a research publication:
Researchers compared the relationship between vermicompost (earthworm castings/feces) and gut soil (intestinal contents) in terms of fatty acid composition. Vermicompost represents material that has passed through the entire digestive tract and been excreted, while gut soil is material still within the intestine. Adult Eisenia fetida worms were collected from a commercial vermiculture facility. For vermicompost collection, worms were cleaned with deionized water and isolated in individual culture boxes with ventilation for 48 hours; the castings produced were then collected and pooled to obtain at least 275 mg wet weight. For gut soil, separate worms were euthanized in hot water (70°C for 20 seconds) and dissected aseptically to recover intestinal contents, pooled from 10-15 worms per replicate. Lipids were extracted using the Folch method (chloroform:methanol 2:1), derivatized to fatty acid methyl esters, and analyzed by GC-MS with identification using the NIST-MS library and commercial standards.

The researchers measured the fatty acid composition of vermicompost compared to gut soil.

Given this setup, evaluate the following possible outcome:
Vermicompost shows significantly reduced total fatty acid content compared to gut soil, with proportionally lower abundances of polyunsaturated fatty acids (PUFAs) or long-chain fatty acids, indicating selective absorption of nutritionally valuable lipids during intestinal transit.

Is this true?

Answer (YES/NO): YES